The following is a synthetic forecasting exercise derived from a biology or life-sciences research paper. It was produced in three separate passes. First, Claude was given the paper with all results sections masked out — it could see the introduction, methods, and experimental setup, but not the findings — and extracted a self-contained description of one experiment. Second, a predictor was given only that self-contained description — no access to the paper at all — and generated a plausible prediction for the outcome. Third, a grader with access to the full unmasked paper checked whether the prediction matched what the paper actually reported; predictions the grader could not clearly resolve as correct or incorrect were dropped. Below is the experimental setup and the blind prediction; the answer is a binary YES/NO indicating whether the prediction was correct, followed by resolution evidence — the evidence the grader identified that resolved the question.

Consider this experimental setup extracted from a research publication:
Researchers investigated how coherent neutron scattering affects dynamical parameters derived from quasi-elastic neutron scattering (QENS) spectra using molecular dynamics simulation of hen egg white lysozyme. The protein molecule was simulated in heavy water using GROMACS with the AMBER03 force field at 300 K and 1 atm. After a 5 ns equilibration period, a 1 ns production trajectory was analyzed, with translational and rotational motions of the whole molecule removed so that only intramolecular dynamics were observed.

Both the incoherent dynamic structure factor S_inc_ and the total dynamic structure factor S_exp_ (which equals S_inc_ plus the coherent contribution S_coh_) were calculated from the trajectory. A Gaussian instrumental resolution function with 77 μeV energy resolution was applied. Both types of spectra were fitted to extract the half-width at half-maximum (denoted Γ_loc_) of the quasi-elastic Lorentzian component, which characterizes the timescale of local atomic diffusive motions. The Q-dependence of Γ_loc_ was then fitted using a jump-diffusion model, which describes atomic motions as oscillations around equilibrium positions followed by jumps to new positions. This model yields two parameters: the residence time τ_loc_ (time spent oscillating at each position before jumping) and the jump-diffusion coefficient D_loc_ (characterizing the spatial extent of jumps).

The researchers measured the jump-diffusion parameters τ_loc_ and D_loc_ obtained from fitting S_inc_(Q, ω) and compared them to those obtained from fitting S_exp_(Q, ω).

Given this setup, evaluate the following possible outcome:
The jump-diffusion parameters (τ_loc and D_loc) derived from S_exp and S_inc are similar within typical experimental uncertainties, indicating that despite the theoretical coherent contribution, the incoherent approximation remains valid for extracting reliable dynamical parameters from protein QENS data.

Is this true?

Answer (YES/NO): NO